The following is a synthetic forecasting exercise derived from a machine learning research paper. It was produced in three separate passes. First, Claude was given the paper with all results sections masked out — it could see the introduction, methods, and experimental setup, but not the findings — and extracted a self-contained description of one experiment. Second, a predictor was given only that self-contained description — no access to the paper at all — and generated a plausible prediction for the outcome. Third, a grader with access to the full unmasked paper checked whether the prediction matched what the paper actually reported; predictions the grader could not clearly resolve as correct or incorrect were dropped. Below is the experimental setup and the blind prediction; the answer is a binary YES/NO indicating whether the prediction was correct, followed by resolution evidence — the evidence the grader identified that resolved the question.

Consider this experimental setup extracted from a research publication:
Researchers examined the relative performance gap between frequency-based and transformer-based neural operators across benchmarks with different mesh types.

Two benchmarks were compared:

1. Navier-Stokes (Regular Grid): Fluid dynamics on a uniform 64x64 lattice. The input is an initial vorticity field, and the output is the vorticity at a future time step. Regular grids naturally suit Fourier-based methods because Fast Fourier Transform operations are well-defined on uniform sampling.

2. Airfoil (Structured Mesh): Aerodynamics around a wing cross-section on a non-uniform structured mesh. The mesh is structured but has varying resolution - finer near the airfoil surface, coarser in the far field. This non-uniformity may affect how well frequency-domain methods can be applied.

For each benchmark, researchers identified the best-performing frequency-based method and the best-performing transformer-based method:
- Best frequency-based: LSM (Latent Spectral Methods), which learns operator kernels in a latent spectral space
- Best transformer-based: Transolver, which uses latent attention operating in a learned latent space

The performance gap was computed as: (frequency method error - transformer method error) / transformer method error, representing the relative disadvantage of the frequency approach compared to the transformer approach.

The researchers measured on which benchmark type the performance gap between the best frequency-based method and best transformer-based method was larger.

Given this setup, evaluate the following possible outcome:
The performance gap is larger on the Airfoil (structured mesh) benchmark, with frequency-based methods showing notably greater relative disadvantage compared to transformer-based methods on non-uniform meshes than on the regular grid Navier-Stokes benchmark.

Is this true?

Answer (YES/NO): NO